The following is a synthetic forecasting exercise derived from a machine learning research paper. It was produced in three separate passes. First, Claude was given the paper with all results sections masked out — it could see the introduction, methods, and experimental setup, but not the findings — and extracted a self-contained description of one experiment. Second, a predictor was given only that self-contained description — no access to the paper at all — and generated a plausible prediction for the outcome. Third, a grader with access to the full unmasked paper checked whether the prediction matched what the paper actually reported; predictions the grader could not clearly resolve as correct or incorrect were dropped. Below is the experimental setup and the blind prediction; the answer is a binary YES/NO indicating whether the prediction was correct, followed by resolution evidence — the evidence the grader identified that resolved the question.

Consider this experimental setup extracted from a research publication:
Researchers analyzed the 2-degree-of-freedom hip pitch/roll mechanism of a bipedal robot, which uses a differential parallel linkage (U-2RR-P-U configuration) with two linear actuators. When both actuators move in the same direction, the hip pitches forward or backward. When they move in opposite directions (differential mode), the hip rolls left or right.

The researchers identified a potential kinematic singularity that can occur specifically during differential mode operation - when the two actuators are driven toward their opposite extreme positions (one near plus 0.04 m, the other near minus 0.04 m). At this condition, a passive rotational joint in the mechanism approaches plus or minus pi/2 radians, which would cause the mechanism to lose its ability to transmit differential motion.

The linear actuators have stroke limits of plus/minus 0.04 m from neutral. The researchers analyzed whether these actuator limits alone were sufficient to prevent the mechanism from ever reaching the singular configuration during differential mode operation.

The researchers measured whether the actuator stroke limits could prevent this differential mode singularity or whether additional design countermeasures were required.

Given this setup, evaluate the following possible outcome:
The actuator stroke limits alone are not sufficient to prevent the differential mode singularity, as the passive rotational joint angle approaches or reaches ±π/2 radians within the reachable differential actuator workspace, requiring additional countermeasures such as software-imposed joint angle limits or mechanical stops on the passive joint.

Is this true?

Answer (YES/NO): YES